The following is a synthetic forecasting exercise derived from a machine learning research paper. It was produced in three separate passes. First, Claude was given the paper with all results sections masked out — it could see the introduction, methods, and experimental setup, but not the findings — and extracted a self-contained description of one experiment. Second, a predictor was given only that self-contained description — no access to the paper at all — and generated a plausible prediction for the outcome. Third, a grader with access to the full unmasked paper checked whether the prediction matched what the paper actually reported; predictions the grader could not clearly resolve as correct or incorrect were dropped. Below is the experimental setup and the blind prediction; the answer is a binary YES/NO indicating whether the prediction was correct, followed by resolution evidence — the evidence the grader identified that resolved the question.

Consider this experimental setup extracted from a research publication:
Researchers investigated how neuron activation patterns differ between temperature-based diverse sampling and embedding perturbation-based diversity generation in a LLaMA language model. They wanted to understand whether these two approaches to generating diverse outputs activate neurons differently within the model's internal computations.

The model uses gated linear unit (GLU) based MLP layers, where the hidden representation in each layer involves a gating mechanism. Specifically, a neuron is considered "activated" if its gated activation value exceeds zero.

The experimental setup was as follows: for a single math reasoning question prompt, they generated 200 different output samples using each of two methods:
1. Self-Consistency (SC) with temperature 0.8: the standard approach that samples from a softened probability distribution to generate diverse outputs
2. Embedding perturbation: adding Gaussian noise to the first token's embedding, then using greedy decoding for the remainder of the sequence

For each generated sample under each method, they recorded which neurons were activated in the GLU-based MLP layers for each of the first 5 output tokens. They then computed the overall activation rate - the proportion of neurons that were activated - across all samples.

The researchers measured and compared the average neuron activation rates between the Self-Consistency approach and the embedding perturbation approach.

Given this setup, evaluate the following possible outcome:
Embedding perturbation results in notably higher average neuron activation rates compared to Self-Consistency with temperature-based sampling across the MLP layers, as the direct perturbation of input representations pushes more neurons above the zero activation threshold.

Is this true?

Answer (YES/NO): YES